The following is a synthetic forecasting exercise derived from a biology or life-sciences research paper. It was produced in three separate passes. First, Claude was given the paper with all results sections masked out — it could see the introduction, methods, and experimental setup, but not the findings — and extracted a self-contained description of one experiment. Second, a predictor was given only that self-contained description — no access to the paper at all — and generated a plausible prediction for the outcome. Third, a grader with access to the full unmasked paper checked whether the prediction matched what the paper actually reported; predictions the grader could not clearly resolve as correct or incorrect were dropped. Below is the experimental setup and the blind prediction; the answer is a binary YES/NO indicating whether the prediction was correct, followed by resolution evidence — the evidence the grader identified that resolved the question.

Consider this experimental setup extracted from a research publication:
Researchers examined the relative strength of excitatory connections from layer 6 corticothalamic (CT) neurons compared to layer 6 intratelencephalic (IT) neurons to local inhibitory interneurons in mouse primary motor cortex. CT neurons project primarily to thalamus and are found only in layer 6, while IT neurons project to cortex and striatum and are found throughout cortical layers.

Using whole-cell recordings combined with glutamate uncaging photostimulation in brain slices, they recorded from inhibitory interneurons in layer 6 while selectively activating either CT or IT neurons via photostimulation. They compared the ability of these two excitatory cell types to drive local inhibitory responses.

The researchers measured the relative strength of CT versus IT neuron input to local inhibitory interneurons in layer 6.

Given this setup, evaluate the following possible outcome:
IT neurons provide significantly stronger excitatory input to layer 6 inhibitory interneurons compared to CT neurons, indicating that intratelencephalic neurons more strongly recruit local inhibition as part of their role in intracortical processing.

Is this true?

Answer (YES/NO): NO